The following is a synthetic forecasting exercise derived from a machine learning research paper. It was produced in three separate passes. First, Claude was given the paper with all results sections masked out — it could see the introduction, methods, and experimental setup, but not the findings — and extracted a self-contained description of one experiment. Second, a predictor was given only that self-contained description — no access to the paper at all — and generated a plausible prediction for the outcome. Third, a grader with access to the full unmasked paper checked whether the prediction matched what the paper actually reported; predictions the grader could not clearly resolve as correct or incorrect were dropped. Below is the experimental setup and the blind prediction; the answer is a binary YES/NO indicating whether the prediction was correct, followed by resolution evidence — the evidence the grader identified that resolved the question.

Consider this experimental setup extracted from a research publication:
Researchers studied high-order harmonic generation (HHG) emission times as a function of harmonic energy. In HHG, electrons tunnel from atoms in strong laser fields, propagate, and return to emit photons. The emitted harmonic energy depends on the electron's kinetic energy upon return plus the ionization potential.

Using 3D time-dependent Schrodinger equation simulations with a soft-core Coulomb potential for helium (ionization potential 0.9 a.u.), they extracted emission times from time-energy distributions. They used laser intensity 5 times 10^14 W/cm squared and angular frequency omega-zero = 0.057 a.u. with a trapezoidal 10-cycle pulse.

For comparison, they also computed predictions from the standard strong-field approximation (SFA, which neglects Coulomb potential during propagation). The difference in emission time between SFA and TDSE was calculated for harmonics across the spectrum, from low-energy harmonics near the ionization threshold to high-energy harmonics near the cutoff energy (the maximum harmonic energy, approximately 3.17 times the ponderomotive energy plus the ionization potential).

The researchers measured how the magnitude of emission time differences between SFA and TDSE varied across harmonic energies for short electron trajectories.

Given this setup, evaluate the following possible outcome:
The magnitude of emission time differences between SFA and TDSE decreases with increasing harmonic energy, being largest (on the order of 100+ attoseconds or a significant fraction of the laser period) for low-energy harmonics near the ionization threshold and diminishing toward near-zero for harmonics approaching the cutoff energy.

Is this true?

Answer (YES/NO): NO